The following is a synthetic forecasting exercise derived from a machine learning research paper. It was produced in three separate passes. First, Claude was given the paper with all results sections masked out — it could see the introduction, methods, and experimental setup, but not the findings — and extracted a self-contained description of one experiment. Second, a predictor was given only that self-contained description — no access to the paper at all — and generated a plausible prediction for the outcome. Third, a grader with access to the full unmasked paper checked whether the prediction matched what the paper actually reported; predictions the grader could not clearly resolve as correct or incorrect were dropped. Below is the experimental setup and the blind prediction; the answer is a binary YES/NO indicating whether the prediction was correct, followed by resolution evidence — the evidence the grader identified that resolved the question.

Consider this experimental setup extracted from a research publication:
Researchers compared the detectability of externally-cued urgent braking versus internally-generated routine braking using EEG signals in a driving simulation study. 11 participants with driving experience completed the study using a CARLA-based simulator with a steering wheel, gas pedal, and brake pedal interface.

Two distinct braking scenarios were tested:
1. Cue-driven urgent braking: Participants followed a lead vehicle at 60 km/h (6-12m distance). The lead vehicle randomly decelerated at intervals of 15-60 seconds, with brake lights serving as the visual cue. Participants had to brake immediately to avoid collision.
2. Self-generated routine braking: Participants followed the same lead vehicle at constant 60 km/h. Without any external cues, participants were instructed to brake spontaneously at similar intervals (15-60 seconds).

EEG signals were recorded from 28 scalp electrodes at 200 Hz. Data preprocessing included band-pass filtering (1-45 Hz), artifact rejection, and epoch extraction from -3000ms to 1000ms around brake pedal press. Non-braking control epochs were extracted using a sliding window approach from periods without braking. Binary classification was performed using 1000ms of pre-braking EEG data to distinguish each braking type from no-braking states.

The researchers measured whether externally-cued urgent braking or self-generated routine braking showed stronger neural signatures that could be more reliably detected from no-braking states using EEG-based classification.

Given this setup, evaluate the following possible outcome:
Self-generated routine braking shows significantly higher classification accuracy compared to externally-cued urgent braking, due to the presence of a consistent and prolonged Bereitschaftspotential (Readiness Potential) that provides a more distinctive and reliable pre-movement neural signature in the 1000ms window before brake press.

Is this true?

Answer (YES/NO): NO